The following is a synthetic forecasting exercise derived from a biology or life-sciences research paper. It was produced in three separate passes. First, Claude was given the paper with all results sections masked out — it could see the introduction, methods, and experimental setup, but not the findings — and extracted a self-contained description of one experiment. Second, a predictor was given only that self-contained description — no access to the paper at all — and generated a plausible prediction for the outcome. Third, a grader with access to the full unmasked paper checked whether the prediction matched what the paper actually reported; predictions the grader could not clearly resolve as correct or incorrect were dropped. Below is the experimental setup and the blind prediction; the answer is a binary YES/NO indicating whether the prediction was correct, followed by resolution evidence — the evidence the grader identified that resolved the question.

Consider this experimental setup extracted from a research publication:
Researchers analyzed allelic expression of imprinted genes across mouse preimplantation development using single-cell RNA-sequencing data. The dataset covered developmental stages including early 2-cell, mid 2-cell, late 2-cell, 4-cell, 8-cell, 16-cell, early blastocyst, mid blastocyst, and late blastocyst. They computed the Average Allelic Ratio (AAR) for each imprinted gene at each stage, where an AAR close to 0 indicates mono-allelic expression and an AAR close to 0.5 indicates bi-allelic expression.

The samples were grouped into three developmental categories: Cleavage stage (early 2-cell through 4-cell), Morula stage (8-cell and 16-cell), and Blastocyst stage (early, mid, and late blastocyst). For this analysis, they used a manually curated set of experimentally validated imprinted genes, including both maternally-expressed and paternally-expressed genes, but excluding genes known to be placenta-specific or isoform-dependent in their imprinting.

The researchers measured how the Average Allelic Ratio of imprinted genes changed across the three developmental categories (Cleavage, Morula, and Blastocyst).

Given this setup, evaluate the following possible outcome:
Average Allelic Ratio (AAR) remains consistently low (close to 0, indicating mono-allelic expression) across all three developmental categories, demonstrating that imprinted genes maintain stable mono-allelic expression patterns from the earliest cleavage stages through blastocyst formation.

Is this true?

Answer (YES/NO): NO